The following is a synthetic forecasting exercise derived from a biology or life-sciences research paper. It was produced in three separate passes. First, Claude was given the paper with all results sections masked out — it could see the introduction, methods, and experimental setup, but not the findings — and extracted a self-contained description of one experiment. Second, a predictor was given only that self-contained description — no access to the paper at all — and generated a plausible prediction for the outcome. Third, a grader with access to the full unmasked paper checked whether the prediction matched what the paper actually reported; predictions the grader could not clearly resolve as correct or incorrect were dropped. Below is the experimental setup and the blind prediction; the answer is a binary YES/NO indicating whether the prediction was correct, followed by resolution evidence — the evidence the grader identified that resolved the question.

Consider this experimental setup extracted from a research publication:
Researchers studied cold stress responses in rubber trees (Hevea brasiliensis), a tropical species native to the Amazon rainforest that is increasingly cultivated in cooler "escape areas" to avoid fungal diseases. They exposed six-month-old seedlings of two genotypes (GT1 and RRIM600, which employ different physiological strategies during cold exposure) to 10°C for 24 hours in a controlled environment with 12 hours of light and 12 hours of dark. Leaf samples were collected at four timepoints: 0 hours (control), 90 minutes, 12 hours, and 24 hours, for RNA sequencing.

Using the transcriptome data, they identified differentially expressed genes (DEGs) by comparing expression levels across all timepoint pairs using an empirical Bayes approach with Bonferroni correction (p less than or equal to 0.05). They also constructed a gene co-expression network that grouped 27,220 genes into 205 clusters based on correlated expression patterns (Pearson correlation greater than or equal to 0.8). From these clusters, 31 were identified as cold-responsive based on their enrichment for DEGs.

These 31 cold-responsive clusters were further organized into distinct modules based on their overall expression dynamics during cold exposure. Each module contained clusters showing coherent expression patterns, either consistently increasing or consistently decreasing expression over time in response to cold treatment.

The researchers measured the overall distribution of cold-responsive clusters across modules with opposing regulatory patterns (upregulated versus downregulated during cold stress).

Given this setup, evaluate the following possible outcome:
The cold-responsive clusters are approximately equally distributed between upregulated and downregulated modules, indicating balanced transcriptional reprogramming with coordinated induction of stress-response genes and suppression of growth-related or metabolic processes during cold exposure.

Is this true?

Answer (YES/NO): YES